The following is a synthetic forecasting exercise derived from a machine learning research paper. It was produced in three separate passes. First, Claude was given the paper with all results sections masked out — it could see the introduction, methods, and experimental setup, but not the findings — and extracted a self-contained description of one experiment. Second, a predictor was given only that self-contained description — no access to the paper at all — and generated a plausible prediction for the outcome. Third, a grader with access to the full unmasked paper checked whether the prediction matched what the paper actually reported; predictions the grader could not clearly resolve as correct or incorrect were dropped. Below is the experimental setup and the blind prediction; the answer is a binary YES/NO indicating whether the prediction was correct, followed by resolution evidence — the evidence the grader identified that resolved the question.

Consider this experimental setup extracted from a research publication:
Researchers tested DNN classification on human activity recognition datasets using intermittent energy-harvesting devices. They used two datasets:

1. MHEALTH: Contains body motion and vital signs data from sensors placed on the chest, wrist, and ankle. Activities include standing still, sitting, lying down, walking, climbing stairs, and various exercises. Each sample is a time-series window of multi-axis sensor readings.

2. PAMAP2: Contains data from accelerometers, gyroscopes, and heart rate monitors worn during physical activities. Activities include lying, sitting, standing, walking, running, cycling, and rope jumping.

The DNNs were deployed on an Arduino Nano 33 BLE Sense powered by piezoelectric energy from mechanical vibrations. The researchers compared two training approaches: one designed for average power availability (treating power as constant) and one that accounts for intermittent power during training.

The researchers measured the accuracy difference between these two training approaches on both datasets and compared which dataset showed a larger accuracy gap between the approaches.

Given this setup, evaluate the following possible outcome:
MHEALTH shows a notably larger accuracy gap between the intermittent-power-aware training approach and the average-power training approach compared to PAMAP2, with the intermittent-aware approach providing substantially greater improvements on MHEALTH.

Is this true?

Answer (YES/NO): YES